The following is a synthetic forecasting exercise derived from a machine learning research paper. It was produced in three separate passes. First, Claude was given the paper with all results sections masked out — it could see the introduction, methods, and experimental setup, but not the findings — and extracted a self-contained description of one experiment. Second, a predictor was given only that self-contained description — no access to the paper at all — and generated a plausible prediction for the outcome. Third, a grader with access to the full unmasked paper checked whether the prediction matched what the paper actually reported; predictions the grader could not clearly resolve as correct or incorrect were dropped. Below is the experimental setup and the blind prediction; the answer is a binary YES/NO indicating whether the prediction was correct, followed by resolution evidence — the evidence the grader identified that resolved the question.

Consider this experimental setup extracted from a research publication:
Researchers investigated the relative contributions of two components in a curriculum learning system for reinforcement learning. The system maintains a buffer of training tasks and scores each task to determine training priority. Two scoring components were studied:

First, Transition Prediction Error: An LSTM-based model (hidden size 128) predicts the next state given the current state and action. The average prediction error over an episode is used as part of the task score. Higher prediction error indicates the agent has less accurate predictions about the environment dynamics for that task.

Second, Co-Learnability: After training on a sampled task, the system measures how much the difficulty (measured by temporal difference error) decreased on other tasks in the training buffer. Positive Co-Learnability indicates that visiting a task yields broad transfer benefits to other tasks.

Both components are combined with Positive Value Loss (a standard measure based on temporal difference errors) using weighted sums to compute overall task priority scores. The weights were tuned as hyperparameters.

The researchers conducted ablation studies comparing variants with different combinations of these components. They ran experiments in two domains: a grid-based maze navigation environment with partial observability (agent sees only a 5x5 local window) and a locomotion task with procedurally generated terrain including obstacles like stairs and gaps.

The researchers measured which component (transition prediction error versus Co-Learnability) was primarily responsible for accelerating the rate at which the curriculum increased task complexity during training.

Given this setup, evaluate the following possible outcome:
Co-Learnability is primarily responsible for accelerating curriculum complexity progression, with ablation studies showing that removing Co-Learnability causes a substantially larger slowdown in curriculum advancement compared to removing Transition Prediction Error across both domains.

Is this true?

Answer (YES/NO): NO